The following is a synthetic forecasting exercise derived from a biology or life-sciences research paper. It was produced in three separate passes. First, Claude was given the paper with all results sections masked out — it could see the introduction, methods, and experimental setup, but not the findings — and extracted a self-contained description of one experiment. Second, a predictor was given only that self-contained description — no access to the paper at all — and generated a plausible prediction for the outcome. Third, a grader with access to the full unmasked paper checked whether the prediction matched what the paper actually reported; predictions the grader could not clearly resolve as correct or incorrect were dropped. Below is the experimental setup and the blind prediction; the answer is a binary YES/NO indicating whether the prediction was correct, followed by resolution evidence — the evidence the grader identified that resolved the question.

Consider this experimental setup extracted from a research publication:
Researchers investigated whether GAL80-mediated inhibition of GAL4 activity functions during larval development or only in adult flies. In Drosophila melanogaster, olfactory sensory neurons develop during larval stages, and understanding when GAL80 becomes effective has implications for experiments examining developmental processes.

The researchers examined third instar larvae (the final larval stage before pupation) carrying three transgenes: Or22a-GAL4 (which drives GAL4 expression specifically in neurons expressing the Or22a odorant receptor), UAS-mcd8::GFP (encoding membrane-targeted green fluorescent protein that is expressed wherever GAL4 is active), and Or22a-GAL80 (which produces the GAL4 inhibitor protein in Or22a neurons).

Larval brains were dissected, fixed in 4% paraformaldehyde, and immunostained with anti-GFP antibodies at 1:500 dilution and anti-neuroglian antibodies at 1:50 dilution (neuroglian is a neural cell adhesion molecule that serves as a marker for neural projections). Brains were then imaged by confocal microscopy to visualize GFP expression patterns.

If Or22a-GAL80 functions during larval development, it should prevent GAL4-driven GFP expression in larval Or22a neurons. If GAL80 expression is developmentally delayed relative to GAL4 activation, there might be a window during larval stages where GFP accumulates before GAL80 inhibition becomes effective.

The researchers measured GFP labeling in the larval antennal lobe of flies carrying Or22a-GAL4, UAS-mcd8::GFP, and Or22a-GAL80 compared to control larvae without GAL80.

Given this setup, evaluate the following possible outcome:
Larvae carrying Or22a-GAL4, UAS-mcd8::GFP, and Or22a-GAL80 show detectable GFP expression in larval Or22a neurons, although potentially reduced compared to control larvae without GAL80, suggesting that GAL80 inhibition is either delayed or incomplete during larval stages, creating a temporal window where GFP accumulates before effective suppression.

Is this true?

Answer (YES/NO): YES